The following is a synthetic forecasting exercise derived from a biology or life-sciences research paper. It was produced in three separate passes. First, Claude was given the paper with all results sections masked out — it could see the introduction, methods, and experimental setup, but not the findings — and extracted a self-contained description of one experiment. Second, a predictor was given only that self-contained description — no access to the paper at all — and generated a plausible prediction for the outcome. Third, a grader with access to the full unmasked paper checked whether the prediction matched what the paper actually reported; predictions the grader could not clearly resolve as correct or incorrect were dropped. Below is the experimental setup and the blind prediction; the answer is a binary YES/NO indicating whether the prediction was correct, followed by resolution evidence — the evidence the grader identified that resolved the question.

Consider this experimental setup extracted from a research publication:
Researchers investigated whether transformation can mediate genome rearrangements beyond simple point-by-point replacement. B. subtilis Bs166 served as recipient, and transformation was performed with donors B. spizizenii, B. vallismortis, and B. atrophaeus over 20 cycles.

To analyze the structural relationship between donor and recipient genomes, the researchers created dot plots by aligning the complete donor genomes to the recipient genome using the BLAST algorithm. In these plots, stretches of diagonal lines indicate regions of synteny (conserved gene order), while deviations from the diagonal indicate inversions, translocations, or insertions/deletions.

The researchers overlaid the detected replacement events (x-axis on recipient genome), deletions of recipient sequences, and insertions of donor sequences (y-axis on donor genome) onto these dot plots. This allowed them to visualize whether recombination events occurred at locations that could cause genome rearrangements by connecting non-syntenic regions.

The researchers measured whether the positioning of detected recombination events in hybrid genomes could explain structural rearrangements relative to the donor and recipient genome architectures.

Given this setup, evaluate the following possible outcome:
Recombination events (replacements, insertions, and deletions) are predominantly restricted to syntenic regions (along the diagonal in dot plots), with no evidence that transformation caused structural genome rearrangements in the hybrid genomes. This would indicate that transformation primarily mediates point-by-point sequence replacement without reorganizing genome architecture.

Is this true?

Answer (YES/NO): NO